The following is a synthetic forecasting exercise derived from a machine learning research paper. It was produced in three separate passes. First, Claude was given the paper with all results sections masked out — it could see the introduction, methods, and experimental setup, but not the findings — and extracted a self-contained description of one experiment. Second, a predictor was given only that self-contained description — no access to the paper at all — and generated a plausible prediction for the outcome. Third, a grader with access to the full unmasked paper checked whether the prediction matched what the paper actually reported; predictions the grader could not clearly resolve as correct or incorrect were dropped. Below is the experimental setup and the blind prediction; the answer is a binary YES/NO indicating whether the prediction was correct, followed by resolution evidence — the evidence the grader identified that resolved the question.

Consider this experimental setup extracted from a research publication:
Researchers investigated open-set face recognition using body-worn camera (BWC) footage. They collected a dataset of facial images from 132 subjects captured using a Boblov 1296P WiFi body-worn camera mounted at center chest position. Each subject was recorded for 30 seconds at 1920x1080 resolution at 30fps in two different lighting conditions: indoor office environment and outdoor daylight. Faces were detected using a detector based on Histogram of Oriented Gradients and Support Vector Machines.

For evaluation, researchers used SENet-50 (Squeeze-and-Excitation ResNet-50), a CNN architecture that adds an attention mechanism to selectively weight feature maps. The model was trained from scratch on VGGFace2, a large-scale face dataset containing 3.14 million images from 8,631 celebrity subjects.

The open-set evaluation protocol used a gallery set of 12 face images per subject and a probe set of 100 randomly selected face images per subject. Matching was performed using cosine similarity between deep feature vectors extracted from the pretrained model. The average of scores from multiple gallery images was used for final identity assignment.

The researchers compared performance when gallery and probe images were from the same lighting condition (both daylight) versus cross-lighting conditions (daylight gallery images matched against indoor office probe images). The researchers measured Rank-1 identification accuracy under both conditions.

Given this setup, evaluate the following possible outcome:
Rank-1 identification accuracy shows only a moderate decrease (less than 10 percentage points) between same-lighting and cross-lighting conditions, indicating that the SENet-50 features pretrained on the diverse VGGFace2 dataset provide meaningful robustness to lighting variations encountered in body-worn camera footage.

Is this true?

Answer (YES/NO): NO